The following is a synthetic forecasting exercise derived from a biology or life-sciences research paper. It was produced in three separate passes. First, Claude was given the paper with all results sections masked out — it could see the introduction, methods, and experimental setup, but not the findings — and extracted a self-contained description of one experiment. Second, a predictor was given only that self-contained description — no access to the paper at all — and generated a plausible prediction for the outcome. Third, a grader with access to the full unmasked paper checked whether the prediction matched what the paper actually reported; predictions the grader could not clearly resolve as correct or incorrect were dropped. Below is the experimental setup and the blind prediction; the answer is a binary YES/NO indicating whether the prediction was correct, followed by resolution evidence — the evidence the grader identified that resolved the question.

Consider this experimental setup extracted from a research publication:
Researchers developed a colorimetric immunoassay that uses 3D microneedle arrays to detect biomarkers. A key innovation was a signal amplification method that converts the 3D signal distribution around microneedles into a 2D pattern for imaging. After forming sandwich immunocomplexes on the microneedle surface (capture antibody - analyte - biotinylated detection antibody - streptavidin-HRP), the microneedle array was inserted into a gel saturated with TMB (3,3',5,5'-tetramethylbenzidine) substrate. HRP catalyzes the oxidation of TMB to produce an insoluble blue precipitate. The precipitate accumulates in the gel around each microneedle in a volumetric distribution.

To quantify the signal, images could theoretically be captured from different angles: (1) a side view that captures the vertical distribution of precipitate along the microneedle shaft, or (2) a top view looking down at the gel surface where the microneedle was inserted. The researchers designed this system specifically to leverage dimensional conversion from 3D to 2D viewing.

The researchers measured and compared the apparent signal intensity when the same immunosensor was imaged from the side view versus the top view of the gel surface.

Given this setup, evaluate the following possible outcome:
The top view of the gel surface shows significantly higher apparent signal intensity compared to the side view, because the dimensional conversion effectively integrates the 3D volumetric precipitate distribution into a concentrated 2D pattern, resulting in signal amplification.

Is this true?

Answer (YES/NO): YES